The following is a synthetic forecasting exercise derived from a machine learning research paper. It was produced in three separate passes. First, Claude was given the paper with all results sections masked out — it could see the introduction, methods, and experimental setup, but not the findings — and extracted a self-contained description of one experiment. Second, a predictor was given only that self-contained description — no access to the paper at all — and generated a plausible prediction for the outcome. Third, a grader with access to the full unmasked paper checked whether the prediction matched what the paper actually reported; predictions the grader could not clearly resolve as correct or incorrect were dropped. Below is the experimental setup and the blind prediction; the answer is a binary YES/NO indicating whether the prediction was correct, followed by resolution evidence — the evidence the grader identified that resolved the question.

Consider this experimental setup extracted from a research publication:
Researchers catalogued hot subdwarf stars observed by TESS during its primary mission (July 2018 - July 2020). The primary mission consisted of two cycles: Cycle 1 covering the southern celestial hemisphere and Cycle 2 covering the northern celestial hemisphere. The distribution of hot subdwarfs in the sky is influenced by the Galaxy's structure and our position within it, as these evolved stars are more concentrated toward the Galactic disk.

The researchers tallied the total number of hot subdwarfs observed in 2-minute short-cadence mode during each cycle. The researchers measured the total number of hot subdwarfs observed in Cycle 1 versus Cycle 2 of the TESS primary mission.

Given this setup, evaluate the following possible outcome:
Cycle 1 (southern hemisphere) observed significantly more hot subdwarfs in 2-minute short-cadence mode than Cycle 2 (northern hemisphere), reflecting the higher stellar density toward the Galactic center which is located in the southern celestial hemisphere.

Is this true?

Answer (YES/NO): NO